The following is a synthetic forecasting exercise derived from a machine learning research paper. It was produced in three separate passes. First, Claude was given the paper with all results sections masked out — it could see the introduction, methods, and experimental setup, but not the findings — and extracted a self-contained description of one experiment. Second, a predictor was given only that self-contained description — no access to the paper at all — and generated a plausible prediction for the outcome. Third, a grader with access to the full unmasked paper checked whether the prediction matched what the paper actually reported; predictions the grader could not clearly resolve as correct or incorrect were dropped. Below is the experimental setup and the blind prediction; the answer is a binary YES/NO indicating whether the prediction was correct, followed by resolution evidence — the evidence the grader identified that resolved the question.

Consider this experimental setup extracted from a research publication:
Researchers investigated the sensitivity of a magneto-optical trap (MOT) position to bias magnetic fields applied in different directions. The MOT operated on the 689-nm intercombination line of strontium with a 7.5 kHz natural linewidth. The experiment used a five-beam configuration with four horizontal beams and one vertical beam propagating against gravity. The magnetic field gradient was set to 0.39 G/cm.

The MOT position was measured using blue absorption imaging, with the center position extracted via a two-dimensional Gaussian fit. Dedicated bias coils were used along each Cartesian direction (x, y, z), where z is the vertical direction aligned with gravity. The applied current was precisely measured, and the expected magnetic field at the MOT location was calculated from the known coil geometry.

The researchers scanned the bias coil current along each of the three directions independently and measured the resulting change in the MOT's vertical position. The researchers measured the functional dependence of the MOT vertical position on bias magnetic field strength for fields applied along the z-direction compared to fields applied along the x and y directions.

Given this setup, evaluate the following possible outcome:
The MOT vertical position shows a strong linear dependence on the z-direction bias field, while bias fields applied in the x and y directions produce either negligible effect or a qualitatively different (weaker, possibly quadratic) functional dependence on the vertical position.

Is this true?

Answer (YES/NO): YES